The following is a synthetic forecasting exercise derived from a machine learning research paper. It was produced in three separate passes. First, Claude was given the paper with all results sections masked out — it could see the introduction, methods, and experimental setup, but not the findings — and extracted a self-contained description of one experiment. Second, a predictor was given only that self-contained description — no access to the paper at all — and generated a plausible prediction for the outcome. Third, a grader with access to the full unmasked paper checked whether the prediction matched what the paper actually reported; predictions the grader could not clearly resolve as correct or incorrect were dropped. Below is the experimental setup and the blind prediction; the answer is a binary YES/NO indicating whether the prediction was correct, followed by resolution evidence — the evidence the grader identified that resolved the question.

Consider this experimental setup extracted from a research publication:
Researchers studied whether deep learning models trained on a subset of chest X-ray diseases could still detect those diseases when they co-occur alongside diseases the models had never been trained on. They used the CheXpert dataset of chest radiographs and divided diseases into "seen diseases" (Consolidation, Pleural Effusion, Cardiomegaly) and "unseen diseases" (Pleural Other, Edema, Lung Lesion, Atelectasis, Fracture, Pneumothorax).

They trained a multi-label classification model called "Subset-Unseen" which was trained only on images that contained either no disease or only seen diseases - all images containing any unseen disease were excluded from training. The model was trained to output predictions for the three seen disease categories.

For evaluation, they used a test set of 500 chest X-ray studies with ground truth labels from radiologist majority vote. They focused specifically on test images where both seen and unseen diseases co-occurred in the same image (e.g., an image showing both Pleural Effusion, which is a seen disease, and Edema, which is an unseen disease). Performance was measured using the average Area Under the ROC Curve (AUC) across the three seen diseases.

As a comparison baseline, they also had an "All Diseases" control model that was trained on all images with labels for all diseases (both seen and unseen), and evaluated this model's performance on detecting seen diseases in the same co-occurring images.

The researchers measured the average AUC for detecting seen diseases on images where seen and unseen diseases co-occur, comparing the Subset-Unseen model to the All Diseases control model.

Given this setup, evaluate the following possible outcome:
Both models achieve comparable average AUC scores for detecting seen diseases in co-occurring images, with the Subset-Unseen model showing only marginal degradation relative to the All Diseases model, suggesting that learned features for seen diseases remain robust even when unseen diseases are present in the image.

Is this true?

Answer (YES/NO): YES